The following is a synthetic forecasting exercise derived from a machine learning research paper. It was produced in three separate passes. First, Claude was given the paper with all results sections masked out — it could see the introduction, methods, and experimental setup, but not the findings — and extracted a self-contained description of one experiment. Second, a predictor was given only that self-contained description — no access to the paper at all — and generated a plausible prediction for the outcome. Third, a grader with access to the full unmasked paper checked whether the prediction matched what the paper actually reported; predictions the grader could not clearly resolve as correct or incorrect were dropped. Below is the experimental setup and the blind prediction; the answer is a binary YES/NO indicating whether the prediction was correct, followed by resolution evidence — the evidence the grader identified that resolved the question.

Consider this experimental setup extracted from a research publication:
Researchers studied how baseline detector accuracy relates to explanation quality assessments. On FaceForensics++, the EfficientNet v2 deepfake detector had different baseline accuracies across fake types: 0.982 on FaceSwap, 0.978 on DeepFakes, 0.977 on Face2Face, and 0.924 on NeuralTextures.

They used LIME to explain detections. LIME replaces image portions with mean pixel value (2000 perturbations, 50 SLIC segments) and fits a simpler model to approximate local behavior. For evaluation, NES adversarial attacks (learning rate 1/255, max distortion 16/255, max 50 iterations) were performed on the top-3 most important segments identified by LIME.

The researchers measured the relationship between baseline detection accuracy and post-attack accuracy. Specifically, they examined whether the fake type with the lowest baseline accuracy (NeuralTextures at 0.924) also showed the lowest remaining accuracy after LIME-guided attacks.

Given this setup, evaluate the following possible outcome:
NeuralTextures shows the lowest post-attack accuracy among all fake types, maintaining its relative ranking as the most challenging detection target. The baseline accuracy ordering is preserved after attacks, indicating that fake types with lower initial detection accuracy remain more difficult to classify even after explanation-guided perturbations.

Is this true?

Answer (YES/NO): NO